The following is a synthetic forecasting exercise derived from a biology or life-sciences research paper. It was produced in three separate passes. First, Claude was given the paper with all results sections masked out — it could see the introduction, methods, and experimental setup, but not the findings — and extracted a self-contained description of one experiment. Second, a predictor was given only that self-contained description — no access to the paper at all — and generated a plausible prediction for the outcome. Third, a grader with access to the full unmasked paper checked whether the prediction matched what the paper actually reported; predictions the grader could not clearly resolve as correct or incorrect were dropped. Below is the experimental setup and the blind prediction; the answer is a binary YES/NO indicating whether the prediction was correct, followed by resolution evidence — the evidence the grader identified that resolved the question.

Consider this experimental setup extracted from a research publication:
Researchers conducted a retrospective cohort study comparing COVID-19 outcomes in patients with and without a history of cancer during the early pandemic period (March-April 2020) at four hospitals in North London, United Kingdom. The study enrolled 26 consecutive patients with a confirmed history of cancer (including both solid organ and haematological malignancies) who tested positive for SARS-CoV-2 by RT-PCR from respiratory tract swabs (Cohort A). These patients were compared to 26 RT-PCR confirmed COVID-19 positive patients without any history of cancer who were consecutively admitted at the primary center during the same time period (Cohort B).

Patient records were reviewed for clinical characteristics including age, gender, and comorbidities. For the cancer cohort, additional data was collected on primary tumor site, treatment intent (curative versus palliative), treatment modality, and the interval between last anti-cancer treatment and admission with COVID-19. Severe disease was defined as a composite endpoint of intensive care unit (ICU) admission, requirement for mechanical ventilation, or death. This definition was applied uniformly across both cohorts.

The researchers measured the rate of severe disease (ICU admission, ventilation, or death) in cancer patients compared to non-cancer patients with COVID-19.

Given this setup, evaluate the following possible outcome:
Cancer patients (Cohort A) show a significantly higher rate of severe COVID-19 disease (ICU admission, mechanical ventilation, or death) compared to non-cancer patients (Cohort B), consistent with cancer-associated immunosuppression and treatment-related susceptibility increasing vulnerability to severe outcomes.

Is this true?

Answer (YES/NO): NO